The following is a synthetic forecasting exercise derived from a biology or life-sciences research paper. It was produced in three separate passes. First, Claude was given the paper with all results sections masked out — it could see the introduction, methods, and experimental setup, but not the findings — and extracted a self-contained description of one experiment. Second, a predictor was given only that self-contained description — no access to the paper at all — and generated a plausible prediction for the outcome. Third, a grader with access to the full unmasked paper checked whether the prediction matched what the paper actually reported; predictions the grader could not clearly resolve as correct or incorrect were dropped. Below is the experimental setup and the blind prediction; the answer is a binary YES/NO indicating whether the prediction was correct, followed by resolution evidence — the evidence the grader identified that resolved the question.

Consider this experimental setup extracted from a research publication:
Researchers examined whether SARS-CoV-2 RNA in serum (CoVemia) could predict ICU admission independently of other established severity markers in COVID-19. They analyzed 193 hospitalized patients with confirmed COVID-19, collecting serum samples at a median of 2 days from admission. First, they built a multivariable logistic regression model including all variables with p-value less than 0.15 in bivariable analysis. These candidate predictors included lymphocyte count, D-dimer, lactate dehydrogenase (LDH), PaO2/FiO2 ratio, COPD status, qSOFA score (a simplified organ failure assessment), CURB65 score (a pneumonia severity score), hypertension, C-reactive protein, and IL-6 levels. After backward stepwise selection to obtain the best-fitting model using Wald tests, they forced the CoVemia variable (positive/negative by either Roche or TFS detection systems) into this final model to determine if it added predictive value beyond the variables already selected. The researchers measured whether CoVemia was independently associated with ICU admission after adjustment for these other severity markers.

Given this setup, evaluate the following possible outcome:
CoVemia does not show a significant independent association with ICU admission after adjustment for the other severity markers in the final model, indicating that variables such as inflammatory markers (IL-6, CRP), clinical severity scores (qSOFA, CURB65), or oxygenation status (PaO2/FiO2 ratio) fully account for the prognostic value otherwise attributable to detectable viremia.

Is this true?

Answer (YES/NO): NO